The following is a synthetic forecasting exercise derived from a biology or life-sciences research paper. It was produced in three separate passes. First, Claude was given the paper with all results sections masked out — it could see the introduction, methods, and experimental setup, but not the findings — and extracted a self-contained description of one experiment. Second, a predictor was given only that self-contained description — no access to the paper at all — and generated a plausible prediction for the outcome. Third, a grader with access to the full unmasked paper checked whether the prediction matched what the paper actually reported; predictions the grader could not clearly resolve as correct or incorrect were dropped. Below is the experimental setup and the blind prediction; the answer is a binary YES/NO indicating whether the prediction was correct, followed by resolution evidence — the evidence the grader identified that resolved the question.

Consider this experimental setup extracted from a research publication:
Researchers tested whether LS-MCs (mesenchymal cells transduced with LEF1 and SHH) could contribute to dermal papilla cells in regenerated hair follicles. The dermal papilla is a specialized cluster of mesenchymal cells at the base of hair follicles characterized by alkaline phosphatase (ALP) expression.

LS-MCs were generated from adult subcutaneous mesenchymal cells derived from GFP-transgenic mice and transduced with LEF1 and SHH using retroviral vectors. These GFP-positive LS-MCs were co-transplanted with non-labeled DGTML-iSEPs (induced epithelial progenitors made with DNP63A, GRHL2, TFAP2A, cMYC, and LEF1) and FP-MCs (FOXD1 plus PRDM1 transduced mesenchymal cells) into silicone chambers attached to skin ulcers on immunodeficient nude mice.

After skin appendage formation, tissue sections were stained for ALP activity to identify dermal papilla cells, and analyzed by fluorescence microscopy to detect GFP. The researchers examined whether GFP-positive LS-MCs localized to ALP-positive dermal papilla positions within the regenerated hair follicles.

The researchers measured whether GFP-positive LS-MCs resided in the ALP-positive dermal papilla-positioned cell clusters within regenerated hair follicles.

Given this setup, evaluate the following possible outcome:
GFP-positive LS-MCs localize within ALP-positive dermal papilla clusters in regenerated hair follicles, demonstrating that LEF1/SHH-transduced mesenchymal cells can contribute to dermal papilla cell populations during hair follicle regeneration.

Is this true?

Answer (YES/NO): YES